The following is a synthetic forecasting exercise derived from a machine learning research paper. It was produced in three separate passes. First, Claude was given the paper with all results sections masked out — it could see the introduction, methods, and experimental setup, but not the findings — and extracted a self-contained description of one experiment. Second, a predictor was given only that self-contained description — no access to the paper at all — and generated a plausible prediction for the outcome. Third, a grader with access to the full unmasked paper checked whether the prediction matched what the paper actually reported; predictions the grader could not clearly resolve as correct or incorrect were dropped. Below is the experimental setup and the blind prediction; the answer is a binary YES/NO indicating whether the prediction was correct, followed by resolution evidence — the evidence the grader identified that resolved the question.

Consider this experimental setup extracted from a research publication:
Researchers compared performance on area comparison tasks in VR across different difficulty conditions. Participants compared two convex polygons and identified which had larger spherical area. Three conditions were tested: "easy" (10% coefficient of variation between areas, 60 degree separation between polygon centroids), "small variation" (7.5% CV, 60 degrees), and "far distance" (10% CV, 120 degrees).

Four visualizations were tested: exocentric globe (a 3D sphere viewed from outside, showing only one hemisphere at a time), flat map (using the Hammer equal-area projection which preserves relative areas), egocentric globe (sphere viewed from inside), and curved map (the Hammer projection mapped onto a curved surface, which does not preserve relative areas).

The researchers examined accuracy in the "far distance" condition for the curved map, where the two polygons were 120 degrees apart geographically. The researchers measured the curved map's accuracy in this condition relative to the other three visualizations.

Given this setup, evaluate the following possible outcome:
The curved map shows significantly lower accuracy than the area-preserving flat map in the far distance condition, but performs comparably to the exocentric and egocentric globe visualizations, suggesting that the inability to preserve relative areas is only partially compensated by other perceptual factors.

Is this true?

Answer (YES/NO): NO